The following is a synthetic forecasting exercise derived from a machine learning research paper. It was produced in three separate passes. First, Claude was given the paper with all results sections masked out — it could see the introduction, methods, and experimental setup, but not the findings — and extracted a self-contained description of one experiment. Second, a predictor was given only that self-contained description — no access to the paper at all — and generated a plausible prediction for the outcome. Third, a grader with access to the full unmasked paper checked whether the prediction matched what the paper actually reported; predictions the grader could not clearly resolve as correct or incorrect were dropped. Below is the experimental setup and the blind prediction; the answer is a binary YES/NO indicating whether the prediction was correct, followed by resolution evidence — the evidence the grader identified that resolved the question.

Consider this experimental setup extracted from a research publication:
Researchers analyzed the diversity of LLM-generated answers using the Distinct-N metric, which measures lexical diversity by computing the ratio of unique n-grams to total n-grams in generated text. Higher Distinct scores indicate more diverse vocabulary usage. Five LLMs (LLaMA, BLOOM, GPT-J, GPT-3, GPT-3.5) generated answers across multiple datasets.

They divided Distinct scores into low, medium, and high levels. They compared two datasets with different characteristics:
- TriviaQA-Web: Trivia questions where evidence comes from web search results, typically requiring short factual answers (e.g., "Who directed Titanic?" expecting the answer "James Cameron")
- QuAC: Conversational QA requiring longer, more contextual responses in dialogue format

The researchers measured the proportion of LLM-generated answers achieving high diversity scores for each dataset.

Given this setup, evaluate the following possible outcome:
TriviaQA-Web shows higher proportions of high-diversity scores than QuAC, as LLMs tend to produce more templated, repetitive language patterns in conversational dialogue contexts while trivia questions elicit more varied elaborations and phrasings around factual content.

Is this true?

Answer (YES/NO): NO